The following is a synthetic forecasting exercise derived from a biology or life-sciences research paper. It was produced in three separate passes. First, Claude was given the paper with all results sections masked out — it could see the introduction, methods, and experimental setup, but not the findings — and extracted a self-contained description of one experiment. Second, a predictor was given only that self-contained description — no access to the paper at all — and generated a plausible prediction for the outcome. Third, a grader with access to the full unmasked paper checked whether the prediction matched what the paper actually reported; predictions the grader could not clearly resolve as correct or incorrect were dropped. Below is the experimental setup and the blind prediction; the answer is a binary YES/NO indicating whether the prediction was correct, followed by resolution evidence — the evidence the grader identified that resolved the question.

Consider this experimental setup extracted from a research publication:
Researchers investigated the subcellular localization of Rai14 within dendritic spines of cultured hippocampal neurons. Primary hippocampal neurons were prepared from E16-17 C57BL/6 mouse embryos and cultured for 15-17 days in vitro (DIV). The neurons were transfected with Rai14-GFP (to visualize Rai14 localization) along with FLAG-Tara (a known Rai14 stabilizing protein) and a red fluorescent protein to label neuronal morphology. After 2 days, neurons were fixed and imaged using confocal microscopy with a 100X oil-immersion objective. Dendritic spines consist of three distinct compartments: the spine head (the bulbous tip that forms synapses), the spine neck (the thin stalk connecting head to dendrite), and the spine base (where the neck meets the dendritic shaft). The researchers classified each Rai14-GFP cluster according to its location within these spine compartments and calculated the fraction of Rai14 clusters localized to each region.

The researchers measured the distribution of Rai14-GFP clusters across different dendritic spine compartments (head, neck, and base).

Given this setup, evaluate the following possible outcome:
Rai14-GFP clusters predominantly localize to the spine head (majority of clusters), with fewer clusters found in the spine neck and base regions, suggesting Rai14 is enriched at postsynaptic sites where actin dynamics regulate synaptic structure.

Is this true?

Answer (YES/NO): NO